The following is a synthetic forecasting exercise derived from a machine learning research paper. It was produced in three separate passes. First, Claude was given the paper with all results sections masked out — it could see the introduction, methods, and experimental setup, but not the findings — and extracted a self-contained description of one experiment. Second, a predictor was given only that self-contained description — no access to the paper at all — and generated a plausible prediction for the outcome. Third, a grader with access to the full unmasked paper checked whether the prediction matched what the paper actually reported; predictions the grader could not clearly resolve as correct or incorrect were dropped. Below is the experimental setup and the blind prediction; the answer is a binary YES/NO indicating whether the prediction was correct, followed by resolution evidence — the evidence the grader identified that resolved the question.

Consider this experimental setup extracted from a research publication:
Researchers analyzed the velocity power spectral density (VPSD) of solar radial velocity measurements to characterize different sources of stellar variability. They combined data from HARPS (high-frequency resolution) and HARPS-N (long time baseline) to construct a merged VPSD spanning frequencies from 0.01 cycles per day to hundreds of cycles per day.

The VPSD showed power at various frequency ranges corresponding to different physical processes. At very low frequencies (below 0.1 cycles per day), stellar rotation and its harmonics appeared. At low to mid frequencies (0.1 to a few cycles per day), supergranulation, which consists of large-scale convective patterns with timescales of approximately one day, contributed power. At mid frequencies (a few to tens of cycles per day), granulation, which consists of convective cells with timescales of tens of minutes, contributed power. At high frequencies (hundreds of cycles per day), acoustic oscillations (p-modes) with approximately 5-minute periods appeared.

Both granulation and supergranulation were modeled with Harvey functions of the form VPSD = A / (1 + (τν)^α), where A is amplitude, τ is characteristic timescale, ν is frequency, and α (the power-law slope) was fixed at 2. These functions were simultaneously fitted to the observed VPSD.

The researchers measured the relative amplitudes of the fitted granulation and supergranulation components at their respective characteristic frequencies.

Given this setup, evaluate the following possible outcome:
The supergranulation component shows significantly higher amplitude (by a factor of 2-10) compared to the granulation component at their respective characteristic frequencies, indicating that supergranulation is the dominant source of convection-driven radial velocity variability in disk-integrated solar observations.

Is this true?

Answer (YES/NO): NO